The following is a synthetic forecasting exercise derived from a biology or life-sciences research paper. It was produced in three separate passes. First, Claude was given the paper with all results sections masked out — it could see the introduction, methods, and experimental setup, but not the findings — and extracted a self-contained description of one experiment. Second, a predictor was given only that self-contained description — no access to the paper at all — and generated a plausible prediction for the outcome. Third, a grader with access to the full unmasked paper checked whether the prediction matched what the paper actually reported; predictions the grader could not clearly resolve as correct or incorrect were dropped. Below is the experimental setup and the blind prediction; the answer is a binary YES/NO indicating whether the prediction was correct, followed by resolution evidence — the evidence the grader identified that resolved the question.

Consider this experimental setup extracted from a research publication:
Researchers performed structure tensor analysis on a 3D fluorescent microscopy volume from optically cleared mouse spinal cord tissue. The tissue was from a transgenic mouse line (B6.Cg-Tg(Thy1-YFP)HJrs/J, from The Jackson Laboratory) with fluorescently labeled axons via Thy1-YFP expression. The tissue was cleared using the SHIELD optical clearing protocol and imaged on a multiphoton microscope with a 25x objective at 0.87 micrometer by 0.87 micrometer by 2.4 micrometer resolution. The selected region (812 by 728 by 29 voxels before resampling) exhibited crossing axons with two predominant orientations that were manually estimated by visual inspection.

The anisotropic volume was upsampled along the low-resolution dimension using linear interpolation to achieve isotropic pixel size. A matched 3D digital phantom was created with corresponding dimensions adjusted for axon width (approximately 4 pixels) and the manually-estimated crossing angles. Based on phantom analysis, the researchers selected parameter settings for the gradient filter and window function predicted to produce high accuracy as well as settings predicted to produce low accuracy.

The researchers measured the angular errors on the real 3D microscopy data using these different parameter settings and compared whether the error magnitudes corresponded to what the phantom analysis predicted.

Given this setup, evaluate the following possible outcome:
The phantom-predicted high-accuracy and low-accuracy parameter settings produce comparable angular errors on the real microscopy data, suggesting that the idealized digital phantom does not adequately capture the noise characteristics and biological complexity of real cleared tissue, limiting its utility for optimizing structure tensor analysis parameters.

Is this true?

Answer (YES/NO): NO